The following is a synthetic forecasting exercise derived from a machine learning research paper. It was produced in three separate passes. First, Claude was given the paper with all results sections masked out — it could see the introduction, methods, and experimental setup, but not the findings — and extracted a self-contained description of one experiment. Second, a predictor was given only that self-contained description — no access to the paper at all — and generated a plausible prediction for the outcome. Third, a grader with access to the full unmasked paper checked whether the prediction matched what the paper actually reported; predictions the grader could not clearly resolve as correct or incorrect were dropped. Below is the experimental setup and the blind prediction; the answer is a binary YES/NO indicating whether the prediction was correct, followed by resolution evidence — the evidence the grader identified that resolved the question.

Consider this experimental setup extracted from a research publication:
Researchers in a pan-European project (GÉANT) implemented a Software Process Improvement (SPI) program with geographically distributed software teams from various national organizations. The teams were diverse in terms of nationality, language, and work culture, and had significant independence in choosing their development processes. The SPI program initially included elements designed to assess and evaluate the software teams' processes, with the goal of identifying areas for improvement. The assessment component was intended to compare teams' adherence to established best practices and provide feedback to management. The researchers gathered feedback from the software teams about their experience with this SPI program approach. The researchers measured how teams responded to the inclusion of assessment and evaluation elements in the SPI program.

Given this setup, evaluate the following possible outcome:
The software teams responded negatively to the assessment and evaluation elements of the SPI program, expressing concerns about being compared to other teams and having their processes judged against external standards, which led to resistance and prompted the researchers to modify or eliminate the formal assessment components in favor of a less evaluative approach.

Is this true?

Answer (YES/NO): YES